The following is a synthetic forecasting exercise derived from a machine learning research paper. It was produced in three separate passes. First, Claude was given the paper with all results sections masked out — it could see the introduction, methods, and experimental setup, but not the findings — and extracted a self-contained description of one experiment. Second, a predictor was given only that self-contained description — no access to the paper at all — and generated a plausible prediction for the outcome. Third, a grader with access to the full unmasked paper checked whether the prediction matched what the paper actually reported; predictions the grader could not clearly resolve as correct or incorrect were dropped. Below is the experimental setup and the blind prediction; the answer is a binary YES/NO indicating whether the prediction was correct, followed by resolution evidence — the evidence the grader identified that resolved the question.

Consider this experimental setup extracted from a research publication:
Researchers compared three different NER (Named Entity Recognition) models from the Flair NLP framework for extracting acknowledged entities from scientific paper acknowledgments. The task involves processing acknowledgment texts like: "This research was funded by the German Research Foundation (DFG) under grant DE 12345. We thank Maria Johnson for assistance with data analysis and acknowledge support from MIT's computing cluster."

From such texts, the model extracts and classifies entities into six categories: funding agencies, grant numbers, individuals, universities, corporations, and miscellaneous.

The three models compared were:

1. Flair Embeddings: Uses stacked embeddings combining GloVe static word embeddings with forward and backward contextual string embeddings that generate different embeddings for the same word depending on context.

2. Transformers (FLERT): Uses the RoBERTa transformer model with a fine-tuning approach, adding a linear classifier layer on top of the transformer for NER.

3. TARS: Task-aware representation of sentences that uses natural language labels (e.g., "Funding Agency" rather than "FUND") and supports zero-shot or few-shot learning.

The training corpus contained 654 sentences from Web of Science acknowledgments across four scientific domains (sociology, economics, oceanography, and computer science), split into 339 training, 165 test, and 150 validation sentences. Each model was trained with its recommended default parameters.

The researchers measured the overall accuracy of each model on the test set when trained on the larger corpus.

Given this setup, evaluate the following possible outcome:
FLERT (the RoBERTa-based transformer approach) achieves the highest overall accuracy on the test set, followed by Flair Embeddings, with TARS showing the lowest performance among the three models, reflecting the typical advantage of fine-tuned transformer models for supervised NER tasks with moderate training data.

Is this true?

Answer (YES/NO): NO